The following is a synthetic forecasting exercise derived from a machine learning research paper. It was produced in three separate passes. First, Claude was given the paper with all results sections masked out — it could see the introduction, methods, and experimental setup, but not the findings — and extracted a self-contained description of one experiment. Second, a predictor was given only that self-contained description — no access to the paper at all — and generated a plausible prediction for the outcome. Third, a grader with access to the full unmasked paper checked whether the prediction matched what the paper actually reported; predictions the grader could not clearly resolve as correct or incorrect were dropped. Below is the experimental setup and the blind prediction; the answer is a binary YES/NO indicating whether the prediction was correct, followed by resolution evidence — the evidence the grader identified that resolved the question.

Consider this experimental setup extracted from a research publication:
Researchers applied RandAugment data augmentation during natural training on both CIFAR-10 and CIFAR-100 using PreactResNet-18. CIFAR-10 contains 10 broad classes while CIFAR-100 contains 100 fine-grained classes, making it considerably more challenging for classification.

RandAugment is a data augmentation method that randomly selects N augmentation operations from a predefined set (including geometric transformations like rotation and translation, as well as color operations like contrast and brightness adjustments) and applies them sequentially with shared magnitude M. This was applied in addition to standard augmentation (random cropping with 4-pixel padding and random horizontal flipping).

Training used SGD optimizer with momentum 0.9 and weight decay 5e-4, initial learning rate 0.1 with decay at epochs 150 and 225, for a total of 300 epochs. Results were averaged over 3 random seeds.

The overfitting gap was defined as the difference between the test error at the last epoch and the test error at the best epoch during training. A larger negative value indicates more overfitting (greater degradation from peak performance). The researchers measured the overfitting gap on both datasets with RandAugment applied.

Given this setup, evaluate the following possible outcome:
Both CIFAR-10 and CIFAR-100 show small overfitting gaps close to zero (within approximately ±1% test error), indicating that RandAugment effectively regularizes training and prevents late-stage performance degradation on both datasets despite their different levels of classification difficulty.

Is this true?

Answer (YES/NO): YES